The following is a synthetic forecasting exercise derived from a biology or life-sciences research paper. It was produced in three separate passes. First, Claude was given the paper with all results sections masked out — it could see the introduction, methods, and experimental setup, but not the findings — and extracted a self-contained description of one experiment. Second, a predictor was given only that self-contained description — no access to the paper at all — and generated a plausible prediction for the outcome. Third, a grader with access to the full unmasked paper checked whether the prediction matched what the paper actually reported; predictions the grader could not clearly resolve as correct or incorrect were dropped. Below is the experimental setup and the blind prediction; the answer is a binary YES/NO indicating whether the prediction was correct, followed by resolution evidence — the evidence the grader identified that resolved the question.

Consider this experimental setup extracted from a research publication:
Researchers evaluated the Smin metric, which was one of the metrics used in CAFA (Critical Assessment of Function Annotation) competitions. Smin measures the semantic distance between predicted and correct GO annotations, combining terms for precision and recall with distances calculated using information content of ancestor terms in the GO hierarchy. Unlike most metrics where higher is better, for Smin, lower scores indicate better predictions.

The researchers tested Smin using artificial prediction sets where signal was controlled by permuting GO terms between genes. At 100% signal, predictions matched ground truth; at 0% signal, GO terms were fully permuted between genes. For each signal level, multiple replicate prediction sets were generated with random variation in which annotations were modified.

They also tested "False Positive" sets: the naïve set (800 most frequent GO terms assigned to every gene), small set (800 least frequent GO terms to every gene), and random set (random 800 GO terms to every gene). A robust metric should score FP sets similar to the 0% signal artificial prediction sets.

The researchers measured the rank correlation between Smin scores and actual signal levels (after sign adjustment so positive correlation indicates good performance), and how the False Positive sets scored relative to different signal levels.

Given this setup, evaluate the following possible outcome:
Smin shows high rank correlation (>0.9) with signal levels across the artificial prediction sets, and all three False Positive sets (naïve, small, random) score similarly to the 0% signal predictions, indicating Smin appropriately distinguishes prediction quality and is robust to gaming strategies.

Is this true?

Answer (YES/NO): NO